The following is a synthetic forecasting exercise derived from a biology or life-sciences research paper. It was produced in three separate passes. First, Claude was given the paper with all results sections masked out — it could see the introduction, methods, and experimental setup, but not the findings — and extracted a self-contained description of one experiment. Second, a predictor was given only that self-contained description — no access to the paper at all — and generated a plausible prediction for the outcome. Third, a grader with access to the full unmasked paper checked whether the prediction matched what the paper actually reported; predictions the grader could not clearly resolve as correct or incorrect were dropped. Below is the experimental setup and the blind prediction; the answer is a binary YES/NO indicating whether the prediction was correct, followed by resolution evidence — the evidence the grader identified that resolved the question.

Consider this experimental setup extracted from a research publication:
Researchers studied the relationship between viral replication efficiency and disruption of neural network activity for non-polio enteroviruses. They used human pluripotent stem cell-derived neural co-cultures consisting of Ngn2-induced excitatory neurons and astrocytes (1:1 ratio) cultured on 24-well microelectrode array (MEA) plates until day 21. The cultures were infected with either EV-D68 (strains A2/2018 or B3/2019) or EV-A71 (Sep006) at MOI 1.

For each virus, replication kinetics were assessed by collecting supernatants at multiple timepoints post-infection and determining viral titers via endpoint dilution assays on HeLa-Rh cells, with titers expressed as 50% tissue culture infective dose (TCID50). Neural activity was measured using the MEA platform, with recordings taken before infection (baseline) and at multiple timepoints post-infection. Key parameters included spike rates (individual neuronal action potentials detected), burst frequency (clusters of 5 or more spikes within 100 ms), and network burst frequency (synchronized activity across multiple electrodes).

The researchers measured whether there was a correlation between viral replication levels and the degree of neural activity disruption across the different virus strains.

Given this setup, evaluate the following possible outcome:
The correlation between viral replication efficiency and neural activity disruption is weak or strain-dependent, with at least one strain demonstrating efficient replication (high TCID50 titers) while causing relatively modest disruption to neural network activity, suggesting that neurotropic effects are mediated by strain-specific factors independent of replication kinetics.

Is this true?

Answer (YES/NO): YES